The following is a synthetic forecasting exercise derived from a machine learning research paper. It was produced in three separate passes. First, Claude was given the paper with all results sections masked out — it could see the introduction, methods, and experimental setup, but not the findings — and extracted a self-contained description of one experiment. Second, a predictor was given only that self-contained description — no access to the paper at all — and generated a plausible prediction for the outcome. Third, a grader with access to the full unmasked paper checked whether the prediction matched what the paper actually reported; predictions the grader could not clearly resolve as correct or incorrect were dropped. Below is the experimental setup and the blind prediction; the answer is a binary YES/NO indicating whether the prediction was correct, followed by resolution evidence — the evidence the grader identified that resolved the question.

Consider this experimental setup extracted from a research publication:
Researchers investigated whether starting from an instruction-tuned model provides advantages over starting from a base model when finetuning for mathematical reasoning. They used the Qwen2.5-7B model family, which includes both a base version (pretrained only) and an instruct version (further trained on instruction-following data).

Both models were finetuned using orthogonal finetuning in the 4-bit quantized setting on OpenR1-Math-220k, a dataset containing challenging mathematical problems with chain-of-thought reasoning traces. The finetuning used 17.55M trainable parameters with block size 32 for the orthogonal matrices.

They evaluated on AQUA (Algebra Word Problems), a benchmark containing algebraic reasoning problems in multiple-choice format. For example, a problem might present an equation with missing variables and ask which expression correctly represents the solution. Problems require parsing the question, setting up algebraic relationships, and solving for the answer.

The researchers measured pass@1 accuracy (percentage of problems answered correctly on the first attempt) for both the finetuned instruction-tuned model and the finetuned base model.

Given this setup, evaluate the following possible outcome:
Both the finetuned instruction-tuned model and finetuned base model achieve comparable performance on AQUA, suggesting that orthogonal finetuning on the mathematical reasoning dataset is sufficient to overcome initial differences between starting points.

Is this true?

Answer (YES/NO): NO